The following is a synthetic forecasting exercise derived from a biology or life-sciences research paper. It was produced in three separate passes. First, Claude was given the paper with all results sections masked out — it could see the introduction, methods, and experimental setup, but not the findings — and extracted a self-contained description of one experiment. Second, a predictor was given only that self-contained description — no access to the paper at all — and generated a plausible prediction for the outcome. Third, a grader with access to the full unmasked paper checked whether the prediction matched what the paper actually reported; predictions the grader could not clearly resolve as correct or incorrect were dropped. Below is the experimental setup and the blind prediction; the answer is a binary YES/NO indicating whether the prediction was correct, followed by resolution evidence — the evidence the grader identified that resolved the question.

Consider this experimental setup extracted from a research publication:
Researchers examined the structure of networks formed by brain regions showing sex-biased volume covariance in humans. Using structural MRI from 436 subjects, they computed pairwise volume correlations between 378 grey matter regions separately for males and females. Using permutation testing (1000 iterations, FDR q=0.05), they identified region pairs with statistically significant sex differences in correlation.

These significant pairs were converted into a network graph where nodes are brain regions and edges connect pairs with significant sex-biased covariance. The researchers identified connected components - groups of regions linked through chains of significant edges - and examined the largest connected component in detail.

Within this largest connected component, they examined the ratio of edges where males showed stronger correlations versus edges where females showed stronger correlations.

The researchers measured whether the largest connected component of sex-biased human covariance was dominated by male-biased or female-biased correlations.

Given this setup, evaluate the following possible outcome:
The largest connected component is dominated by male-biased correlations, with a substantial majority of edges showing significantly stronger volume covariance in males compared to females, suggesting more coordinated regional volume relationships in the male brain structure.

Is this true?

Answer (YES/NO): NO